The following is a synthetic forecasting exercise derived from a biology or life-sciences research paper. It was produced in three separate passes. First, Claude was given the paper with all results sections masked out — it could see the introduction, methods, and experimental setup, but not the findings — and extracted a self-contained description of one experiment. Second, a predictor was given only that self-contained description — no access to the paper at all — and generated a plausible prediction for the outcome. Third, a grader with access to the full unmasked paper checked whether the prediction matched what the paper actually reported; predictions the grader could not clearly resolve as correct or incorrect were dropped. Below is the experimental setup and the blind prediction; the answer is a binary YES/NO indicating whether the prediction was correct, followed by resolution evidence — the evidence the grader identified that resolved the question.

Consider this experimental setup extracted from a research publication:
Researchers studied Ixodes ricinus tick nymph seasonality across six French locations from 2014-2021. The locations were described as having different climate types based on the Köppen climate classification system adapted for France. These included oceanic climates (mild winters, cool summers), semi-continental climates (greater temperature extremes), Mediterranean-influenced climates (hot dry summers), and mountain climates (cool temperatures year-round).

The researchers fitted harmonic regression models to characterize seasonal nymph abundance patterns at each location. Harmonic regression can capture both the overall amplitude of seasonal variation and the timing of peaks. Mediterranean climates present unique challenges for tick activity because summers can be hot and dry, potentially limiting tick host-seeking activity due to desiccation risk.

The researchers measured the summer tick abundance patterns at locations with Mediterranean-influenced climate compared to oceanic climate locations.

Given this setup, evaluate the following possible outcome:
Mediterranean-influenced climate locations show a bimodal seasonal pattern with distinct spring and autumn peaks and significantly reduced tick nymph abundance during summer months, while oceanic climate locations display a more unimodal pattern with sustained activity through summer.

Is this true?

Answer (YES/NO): NO